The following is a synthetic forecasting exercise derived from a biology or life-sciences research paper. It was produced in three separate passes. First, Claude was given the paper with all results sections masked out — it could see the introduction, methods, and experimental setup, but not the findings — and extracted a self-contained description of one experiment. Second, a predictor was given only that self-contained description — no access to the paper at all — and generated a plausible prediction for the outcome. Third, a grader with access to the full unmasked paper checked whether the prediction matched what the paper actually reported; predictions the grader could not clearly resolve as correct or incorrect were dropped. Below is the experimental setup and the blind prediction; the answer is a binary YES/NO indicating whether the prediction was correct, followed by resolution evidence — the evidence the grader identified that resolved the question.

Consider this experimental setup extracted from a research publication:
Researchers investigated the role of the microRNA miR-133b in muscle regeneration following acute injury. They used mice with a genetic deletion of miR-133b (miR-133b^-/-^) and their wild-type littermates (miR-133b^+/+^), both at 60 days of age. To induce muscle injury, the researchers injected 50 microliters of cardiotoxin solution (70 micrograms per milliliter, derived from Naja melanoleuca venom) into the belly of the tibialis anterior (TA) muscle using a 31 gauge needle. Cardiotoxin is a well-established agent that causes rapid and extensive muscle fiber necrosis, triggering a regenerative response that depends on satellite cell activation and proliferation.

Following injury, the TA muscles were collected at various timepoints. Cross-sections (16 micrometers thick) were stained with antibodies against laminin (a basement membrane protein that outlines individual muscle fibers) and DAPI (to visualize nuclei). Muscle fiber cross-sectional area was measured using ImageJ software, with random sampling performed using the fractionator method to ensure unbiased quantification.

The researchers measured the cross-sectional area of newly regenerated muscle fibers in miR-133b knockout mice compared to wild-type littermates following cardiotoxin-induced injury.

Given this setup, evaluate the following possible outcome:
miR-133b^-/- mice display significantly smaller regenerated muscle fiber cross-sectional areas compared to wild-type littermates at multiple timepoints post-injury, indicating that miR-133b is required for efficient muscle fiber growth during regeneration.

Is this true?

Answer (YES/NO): YES